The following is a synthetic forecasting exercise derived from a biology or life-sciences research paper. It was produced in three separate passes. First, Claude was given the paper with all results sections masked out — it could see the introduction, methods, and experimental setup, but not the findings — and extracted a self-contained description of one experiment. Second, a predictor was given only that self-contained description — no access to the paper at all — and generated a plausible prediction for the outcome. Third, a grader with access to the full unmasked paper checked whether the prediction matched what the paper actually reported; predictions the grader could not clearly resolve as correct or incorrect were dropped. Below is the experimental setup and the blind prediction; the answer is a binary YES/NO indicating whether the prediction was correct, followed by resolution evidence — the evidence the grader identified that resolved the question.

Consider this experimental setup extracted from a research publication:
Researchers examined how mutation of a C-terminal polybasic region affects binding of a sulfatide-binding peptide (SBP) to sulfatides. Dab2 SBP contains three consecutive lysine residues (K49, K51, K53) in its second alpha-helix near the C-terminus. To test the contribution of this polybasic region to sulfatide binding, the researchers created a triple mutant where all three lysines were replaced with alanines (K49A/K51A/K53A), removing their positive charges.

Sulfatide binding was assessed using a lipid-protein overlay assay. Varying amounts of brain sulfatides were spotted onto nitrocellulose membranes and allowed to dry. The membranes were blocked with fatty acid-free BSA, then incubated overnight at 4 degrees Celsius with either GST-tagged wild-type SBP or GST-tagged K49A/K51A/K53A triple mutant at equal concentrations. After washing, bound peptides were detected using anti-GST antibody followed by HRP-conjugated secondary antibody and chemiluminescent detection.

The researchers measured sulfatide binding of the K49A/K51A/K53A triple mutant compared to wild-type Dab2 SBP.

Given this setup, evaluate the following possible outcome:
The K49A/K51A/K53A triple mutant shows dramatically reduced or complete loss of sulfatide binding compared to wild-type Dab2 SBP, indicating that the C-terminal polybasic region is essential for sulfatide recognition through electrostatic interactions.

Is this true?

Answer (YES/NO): NO